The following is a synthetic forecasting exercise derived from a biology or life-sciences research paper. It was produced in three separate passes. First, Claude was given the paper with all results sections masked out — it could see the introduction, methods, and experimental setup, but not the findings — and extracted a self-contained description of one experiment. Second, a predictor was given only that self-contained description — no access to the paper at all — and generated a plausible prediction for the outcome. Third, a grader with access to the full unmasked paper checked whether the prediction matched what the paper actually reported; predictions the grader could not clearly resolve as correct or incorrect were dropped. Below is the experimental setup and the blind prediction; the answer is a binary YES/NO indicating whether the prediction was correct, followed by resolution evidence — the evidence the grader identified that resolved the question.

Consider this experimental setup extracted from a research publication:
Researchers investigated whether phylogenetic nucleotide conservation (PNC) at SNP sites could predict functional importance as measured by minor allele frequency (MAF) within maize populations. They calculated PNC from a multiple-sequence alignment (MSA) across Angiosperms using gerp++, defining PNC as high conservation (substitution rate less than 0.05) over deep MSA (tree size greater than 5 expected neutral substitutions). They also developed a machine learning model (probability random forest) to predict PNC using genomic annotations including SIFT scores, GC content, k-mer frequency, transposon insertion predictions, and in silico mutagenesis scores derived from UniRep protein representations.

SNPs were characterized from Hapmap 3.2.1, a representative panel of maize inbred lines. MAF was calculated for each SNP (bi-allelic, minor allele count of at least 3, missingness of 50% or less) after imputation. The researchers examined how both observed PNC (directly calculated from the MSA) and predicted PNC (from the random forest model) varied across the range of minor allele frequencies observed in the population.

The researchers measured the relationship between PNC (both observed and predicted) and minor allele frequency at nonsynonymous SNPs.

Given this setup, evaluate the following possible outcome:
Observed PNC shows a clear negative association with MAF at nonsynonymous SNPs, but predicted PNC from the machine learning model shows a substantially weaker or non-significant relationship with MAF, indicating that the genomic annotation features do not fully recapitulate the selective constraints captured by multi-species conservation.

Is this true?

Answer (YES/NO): NO